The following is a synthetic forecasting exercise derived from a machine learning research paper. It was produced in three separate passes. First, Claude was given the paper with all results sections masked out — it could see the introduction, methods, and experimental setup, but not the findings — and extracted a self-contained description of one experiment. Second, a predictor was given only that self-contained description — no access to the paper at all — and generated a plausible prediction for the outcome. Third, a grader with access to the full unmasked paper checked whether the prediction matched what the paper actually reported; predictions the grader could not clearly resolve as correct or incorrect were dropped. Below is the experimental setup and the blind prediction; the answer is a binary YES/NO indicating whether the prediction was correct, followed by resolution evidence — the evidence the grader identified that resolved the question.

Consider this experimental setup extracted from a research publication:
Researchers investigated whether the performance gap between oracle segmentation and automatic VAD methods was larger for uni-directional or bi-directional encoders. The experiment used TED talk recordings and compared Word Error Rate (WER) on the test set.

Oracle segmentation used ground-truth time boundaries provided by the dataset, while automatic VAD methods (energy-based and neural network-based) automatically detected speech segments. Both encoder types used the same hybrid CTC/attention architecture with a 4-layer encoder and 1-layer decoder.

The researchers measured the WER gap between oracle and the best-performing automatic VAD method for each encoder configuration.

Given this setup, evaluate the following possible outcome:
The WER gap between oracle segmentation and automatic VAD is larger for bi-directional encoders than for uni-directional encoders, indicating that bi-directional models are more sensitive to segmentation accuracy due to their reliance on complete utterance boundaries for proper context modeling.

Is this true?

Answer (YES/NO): YES